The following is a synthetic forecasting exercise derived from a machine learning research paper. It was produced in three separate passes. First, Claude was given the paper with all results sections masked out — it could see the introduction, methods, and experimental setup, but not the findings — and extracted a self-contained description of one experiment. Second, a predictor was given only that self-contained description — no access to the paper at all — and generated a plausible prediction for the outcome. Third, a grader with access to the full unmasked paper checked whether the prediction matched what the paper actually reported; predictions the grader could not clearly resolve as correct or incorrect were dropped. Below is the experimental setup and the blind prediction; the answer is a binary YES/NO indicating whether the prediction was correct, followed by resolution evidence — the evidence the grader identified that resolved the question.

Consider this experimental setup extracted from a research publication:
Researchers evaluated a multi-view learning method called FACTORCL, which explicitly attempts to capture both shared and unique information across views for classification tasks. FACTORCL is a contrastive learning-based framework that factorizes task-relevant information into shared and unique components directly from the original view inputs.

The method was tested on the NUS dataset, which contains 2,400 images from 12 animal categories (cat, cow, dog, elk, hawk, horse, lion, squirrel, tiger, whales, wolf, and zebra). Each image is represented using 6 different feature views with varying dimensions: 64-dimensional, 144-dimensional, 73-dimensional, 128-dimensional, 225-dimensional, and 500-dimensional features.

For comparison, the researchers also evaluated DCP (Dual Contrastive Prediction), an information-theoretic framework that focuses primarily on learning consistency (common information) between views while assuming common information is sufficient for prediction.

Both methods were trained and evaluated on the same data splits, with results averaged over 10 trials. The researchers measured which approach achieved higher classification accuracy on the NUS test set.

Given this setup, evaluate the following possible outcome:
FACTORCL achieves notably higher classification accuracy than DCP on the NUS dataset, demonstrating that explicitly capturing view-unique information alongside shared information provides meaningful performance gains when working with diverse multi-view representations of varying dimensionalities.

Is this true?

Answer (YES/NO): NO